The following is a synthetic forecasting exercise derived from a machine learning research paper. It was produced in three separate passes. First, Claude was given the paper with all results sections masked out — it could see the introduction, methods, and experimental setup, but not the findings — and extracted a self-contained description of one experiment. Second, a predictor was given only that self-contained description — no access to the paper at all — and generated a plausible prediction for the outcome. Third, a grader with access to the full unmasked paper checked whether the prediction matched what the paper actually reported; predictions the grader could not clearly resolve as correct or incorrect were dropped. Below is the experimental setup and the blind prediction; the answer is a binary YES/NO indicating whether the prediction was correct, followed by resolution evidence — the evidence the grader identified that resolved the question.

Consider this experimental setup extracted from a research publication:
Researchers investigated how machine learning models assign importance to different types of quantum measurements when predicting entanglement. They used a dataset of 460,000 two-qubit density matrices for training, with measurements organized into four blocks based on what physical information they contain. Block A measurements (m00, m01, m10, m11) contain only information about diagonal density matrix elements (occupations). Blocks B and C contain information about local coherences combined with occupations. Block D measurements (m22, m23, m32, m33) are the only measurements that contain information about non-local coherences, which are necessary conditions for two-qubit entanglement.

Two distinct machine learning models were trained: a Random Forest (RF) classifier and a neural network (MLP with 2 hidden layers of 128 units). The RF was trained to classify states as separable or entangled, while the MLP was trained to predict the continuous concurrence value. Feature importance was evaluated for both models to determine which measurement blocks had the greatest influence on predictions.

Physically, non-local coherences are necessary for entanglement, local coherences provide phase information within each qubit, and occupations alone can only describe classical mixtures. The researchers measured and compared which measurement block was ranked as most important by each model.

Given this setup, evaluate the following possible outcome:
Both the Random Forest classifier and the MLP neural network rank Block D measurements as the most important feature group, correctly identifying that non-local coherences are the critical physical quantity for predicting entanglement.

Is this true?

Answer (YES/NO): NO